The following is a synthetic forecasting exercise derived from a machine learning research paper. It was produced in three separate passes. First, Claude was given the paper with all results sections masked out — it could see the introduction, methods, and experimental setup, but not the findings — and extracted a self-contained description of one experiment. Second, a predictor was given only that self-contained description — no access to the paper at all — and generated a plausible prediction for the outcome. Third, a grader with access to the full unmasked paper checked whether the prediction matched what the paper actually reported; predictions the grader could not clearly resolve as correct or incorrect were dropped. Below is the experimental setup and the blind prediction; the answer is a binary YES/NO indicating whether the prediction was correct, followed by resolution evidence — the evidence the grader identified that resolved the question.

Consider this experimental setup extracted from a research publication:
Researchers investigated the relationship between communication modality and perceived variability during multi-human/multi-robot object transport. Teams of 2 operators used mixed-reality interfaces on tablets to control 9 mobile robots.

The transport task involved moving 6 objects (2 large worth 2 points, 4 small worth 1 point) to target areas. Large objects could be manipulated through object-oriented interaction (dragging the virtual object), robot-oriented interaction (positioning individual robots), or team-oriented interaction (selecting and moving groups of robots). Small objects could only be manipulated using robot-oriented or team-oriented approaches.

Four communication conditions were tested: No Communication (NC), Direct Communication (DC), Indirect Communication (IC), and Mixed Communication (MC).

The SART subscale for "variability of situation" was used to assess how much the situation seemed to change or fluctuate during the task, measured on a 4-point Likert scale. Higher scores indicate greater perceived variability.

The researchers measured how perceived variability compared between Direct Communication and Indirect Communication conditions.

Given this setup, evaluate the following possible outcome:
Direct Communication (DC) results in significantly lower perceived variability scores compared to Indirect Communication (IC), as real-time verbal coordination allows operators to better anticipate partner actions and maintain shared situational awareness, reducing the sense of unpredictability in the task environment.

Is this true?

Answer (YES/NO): YES